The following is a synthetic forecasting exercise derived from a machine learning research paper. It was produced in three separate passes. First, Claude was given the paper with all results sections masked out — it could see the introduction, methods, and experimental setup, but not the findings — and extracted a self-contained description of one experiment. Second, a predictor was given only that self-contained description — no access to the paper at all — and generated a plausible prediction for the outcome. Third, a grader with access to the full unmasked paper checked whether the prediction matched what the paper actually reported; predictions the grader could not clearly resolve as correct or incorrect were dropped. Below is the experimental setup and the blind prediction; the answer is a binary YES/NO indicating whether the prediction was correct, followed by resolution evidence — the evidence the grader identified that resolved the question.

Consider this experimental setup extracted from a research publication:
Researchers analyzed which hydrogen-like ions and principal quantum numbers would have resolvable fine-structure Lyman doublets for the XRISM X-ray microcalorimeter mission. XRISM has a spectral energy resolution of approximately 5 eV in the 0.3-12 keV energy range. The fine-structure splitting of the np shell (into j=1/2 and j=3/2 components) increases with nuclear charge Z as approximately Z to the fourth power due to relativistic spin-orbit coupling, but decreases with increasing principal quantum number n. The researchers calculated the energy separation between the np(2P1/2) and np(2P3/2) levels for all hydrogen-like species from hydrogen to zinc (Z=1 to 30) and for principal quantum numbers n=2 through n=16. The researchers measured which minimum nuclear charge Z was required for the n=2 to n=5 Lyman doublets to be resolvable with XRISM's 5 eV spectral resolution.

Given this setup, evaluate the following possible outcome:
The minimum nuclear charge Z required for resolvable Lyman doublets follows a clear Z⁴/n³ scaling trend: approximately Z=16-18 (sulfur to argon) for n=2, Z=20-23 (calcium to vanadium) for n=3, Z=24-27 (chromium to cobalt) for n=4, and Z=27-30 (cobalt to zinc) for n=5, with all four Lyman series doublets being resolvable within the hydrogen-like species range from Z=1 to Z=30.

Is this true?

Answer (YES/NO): NO